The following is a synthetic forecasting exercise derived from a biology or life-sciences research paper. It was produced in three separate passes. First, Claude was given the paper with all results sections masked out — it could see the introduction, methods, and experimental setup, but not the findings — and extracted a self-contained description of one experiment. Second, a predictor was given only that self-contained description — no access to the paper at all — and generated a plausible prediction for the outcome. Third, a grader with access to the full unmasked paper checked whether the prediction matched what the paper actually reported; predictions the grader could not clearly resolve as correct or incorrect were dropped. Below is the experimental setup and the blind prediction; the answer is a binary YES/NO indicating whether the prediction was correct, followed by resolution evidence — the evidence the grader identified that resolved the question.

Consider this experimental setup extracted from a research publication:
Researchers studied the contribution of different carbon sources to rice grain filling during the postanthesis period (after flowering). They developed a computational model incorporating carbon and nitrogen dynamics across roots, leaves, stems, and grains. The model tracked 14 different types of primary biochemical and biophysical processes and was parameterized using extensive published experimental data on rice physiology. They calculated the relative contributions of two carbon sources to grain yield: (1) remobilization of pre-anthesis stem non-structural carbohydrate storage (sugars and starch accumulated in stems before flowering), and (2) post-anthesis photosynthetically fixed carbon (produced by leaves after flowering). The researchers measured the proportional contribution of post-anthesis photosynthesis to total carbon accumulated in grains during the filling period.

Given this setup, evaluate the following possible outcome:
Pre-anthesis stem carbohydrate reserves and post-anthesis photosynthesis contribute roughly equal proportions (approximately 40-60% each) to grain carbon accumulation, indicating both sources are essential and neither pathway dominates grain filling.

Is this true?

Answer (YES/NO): NO